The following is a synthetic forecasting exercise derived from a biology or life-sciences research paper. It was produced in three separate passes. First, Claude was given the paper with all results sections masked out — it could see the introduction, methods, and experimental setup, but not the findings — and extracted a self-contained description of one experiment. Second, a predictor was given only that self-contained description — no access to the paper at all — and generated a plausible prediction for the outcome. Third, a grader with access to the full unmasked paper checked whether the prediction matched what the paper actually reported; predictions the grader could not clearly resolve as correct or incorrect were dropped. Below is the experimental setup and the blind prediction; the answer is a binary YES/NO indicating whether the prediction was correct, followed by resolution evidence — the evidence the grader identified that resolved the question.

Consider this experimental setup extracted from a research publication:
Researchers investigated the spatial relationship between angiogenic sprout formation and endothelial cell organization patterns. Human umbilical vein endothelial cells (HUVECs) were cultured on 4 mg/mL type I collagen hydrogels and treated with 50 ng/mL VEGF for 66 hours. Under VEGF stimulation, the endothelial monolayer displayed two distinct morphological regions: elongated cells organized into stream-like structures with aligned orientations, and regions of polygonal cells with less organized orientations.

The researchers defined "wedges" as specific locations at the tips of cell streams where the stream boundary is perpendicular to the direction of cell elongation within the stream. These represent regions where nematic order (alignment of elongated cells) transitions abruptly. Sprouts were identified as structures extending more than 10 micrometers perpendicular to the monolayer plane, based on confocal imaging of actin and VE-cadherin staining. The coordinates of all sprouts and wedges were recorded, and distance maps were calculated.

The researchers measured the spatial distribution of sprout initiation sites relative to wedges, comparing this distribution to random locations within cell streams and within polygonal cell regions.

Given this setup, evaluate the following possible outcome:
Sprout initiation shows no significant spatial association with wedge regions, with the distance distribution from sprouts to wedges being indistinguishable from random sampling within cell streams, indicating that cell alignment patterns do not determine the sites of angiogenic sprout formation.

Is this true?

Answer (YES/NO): NO